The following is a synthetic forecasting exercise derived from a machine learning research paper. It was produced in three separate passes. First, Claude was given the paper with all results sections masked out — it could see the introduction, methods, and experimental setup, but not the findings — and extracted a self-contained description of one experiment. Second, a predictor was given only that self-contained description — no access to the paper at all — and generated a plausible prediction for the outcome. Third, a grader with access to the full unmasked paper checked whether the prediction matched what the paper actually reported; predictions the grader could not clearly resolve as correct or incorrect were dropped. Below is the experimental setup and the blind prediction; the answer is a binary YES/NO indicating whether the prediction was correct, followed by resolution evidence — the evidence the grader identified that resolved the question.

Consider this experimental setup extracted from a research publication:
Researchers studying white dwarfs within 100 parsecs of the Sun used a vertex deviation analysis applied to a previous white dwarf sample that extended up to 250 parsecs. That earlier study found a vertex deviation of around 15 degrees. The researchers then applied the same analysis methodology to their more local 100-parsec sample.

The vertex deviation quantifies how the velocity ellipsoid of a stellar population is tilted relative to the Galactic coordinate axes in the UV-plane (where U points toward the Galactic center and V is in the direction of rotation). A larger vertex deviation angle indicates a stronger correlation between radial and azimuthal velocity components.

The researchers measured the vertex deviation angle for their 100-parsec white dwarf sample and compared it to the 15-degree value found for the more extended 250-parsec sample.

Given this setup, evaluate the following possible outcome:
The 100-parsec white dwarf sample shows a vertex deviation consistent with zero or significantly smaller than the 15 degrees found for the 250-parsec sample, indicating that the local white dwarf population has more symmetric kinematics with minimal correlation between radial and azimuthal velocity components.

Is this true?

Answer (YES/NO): YES